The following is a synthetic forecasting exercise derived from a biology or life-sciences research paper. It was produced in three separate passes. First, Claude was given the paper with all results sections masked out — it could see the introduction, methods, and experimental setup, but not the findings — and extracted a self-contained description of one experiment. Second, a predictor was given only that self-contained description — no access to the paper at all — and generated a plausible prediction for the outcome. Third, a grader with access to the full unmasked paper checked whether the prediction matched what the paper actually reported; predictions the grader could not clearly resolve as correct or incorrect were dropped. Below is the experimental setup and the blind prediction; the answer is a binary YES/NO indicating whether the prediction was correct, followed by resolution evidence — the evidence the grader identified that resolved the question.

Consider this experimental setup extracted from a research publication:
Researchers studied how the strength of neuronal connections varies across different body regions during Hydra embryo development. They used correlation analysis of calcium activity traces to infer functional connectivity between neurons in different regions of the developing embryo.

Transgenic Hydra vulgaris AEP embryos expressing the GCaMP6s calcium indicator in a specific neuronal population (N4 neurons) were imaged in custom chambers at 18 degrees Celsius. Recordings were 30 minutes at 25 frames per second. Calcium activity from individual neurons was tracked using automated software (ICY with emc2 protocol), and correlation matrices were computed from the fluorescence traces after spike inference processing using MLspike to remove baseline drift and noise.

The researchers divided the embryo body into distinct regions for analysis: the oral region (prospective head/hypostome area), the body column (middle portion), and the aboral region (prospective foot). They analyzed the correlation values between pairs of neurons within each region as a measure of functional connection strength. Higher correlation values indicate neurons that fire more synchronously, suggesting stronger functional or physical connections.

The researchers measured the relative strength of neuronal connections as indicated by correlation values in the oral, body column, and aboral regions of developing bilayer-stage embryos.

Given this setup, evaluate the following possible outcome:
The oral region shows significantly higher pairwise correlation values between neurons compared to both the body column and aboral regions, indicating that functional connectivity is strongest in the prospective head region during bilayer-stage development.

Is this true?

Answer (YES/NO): YES